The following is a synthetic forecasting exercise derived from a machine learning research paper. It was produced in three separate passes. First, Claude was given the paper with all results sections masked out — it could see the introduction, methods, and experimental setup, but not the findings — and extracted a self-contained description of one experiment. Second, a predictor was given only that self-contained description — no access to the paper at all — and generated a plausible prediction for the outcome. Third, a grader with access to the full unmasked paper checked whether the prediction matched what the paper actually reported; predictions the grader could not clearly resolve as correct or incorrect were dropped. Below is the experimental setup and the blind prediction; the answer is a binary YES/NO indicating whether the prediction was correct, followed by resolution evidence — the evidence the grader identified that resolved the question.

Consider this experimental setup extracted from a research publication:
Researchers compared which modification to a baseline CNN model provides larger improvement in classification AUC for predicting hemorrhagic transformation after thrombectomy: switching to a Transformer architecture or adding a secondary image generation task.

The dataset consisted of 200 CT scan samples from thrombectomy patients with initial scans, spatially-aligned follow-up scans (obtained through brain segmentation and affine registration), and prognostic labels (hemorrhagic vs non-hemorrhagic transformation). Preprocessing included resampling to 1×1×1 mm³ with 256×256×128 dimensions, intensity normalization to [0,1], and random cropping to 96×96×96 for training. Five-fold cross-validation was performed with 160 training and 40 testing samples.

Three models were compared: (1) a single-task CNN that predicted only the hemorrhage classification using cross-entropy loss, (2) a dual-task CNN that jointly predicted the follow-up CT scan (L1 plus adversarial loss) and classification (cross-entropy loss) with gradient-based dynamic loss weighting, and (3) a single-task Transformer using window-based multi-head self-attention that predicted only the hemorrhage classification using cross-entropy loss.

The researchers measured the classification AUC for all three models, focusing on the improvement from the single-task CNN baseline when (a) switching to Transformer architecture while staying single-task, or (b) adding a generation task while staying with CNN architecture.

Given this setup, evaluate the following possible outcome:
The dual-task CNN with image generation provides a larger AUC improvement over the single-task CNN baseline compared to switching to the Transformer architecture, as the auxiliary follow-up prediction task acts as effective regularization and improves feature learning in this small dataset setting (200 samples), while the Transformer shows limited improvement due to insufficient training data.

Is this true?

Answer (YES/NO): NO